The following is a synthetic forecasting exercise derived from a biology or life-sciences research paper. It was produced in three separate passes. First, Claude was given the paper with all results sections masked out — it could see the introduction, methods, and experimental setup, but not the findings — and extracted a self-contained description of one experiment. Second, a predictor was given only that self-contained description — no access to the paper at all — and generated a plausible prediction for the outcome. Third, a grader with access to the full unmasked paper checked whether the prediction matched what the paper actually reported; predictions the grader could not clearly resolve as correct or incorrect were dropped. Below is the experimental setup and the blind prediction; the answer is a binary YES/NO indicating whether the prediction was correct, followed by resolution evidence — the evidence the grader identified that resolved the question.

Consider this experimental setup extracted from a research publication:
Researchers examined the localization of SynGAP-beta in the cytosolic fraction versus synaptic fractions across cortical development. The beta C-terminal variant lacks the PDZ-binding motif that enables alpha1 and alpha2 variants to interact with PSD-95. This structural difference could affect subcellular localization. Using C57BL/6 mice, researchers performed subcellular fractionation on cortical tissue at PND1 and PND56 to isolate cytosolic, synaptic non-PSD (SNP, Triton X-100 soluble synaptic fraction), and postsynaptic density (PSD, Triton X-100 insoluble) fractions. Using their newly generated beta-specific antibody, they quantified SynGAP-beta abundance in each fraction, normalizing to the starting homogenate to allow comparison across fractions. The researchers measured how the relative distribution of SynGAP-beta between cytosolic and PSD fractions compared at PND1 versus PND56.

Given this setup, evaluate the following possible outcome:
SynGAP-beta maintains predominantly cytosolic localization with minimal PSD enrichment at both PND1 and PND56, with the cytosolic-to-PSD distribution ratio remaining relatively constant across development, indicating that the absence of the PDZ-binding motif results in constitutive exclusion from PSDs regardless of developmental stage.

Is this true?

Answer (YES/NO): NO